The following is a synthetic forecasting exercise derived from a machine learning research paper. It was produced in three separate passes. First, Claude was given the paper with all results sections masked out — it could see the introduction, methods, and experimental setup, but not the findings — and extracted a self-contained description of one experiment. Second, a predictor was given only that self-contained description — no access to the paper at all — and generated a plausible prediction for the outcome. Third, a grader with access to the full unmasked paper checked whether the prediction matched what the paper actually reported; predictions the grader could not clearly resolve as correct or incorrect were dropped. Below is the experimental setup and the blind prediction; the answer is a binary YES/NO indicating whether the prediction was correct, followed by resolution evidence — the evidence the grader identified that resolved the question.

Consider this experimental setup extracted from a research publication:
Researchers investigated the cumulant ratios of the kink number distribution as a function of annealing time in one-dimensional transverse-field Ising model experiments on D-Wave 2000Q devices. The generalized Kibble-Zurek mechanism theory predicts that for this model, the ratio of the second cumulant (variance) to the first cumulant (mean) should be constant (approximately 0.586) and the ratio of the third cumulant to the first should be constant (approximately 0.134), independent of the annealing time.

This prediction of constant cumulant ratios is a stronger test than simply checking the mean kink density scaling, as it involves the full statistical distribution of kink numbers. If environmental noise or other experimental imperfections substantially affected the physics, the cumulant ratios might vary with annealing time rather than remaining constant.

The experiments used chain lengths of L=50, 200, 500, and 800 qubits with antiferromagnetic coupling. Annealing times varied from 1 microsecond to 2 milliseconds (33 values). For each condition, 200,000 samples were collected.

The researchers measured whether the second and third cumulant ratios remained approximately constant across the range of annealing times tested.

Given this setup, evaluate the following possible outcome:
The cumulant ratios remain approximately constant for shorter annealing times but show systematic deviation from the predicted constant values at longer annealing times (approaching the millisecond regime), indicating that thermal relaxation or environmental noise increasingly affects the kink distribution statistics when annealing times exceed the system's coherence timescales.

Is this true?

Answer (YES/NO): NO